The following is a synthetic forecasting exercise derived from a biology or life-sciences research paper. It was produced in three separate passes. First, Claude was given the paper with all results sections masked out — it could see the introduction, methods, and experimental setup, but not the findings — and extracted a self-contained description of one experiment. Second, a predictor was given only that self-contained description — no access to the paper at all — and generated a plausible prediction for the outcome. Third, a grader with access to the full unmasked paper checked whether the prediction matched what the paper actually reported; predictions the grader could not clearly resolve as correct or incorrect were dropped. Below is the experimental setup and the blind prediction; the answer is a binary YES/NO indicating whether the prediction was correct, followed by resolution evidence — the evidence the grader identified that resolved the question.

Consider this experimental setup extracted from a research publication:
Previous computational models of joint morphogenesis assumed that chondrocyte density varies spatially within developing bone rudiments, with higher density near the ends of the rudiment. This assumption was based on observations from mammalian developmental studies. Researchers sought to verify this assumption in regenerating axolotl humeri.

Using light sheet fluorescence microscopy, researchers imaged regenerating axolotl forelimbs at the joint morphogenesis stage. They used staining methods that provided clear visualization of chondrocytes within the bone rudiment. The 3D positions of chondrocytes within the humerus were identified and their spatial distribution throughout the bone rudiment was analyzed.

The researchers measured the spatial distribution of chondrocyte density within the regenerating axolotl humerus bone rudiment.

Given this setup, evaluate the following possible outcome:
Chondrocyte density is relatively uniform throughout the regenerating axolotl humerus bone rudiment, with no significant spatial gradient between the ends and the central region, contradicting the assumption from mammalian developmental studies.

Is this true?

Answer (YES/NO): YES